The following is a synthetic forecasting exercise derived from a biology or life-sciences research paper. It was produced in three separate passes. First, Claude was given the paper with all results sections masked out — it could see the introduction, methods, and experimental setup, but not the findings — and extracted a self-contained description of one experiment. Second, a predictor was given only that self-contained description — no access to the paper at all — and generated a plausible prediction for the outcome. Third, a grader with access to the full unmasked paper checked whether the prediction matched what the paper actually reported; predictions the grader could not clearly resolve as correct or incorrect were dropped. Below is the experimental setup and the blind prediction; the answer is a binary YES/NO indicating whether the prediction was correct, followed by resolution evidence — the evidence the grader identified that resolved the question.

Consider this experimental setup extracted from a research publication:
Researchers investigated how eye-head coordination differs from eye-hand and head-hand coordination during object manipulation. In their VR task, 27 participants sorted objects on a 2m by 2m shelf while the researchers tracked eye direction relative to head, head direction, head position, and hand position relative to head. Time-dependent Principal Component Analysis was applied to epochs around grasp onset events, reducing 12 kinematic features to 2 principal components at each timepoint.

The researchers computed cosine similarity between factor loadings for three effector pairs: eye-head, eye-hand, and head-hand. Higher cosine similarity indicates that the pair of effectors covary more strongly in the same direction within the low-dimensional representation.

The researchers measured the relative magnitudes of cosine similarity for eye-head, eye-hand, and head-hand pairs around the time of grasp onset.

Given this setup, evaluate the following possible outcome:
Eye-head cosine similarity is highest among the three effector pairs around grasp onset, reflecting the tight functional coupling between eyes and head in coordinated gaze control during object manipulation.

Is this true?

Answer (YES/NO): NO